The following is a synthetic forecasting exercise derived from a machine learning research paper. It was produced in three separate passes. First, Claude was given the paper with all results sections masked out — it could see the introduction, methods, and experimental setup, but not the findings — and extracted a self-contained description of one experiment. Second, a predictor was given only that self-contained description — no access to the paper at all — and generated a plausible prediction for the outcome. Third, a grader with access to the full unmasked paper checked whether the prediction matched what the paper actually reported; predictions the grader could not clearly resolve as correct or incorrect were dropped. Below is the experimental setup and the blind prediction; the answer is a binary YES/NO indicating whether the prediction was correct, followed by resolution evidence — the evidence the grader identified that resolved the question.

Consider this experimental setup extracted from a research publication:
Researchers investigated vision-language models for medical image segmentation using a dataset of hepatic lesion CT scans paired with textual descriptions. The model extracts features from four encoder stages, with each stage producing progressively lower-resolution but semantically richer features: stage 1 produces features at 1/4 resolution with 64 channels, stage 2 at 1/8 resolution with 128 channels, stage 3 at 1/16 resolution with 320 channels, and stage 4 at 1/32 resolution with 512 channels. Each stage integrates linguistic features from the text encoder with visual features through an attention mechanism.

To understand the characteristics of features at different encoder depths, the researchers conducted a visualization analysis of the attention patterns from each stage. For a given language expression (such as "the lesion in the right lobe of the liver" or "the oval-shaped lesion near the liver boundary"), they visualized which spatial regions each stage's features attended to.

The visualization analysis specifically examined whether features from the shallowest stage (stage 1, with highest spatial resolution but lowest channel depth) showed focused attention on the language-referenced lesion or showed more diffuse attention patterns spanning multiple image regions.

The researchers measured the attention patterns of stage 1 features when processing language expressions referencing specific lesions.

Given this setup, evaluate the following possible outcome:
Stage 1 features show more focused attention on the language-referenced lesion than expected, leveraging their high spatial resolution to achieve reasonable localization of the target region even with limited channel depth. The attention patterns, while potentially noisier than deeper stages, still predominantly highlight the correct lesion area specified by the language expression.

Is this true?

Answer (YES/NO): NO